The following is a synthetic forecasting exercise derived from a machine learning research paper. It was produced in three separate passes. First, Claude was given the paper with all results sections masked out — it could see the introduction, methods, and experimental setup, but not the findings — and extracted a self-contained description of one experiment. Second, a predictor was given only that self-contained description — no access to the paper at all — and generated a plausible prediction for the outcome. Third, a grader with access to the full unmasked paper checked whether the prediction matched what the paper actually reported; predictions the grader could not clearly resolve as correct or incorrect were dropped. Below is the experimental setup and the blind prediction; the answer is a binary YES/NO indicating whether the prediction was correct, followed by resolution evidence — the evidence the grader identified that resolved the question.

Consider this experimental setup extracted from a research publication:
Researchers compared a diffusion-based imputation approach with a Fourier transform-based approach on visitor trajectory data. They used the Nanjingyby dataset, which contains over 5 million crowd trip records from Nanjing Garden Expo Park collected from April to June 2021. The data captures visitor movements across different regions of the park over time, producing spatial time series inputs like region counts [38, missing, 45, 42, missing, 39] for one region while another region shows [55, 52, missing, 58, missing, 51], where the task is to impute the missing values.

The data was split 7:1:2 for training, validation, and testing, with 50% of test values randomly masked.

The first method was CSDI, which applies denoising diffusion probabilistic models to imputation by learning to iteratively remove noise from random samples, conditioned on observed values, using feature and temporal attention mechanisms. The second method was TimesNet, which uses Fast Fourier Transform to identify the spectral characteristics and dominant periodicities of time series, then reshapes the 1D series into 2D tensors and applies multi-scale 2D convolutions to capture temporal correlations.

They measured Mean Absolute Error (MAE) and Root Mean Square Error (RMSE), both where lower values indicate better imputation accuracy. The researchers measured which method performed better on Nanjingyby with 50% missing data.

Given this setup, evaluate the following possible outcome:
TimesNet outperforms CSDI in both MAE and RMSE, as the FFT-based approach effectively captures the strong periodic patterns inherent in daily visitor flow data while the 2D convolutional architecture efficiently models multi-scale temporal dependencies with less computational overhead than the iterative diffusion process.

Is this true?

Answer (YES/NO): YES